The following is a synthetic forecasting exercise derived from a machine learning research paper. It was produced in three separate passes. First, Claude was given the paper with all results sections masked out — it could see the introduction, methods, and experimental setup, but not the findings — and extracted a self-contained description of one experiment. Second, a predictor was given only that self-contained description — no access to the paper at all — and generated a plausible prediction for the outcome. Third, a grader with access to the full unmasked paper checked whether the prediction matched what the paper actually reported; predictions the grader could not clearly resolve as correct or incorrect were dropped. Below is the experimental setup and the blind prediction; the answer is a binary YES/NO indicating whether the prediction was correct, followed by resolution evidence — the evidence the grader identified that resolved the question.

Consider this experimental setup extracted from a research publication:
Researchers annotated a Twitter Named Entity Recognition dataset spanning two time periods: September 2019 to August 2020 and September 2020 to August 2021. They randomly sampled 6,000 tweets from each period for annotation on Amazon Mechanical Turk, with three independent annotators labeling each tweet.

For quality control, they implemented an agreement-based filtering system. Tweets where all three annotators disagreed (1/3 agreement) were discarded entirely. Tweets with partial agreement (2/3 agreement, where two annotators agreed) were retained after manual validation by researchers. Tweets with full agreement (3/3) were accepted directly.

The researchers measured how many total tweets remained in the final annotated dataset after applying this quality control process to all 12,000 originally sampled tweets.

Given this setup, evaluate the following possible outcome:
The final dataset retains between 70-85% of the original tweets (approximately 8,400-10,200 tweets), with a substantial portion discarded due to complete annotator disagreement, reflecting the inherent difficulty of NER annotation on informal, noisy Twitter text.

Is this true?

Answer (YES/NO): NO